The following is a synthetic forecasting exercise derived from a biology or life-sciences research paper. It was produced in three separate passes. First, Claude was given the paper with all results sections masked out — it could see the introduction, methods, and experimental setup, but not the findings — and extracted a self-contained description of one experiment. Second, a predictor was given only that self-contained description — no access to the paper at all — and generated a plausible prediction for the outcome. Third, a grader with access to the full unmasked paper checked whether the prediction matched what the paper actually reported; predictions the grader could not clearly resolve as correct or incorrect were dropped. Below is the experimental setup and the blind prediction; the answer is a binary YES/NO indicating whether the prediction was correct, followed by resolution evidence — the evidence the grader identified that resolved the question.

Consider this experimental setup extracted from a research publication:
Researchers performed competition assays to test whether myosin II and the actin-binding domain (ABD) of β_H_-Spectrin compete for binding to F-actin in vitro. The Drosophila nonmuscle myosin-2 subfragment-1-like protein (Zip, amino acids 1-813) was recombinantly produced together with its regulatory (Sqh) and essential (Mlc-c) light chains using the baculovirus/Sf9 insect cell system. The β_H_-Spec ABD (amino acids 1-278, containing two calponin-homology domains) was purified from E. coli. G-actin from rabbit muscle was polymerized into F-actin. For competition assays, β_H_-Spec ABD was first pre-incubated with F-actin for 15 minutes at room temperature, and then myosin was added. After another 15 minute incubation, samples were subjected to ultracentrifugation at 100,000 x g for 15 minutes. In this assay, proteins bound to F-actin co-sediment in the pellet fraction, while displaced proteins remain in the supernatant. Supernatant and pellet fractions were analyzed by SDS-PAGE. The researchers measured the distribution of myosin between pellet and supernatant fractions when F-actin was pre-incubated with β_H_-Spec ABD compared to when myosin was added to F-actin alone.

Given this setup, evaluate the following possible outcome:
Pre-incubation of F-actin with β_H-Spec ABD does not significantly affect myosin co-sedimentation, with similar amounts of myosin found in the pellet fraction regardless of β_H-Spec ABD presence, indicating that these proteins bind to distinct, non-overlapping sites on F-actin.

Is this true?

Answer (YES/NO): NO